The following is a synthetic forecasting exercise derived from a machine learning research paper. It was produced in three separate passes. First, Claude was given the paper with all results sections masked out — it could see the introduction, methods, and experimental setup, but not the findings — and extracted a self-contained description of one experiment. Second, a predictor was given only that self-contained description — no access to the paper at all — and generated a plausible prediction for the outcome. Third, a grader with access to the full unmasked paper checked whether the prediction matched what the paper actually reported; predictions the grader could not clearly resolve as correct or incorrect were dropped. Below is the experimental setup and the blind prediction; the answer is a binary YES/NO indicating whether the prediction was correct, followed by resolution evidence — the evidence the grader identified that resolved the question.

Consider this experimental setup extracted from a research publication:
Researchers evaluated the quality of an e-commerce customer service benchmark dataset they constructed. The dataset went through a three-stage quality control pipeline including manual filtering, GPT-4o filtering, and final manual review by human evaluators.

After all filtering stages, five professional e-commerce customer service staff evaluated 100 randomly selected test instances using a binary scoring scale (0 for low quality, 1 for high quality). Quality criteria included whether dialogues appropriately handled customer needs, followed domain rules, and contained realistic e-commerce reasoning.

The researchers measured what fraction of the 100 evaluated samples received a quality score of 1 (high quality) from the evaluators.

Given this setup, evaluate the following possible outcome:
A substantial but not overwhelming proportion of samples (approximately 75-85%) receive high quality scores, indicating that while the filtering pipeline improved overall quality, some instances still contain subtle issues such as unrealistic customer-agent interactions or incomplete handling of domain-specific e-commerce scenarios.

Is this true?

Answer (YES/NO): NO